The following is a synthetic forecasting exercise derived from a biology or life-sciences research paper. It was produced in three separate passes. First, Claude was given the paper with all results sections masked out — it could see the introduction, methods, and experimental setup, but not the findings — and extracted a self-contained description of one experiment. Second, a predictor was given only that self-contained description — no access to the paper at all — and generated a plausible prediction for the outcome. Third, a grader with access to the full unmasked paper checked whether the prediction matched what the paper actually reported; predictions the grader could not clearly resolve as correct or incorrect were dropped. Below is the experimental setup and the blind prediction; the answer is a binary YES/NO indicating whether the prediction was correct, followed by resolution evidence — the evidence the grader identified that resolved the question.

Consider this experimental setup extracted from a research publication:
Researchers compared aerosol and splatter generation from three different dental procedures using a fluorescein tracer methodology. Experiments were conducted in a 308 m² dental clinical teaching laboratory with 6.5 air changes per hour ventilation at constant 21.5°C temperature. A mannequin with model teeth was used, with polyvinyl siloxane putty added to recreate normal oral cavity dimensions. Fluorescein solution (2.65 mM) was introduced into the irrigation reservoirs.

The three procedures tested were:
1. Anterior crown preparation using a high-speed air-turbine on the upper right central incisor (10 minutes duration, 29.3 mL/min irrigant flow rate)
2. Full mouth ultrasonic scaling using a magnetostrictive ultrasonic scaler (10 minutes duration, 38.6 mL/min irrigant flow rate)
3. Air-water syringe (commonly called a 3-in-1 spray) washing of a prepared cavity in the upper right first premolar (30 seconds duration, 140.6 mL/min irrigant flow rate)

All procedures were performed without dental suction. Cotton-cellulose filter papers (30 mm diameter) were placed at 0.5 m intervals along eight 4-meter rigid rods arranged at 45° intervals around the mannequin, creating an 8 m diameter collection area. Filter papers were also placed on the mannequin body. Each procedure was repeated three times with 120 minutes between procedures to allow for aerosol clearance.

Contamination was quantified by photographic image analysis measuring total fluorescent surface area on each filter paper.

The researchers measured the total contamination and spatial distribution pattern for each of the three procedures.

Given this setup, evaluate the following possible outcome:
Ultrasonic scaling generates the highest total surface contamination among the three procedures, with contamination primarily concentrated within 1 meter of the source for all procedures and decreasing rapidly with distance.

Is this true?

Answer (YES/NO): NO